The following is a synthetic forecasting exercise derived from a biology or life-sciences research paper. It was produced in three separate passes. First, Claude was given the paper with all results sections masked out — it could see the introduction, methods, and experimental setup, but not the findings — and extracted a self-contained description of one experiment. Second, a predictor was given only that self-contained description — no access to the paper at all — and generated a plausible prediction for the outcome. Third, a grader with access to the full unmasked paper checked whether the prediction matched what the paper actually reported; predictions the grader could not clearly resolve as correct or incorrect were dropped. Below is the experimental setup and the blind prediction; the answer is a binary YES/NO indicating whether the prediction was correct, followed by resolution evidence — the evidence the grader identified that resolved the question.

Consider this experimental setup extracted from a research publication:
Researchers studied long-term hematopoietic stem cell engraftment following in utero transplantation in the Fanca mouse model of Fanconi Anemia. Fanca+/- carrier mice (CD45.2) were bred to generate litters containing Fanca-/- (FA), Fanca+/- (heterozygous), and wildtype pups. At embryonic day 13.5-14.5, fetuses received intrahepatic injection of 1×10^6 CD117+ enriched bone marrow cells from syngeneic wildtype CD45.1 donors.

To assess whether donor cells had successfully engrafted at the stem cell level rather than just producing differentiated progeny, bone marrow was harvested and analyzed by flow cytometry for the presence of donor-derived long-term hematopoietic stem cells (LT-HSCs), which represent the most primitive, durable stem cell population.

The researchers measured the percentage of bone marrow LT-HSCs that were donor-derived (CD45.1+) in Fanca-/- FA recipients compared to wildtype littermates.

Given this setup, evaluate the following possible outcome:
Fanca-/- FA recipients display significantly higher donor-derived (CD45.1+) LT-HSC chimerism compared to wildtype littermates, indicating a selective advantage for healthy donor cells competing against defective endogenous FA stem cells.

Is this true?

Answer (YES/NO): YES